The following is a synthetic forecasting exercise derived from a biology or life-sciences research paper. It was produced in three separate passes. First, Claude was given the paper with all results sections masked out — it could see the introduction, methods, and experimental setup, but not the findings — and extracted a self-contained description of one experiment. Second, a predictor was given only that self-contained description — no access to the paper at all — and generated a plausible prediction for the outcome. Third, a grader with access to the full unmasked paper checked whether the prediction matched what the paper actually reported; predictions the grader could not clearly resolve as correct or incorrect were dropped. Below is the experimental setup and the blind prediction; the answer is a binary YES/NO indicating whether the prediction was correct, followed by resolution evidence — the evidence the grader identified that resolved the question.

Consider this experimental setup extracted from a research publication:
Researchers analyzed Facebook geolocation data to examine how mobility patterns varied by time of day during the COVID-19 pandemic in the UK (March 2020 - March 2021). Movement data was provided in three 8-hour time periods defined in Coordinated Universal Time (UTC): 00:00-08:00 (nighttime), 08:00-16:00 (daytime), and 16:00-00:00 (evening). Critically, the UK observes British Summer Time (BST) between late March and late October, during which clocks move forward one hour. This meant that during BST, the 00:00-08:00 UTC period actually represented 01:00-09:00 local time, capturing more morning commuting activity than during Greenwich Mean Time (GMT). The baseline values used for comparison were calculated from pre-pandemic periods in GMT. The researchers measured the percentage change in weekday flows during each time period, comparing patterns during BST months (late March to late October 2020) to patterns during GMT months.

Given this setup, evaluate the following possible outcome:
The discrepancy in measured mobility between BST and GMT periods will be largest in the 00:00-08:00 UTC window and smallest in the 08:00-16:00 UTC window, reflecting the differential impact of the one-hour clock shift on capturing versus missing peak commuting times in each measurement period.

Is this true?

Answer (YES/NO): NO